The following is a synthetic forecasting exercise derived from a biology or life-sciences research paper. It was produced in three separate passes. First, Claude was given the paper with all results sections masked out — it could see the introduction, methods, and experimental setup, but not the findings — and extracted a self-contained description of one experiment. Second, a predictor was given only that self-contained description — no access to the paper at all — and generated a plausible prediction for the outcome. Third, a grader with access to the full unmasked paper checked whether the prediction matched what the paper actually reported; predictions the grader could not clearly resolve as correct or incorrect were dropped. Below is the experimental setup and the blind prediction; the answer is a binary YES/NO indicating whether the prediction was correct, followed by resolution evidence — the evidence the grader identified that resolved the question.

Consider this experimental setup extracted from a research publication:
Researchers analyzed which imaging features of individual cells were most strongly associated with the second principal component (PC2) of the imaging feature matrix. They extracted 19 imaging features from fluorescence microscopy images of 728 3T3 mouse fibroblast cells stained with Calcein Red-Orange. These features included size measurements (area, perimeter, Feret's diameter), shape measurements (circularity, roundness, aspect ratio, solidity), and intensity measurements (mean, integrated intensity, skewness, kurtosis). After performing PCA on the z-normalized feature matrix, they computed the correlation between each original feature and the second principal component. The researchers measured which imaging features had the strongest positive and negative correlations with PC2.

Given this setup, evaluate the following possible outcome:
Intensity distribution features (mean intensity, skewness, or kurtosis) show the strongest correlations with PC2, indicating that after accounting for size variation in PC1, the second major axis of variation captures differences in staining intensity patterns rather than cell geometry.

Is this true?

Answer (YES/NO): NO